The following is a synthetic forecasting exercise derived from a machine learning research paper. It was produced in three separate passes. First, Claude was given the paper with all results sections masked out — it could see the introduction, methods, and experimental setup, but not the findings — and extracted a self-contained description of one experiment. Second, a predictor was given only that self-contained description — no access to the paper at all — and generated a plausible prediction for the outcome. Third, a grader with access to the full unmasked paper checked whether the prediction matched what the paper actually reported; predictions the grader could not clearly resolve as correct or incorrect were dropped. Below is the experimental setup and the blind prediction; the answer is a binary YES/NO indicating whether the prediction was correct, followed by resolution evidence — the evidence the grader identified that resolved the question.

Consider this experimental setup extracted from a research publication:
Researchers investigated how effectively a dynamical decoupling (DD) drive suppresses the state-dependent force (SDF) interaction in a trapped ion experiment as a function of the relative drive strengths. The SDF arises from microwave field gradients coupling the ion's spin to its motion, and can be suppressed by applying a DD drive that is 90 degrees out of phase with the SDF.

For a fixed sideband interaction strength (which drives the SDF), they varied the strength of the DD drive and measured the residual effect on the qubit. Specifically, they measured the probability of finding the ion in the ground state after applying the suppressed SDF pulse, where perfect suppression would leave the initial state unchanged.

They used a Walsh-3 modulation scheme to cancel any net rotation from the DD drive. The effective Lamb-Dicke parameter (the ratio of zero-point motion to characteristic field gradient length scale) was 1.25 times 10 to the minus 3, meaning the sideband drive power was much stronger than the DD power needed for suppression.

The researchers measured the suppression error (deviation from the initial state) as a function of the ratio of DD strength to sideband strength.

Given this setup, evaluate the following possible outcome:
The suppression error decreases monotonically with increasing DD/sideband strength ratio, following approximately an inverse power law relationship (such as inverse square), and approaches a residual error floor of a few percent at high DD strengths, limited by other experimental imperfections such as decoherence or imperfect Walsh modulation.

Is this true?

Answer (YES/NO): NO